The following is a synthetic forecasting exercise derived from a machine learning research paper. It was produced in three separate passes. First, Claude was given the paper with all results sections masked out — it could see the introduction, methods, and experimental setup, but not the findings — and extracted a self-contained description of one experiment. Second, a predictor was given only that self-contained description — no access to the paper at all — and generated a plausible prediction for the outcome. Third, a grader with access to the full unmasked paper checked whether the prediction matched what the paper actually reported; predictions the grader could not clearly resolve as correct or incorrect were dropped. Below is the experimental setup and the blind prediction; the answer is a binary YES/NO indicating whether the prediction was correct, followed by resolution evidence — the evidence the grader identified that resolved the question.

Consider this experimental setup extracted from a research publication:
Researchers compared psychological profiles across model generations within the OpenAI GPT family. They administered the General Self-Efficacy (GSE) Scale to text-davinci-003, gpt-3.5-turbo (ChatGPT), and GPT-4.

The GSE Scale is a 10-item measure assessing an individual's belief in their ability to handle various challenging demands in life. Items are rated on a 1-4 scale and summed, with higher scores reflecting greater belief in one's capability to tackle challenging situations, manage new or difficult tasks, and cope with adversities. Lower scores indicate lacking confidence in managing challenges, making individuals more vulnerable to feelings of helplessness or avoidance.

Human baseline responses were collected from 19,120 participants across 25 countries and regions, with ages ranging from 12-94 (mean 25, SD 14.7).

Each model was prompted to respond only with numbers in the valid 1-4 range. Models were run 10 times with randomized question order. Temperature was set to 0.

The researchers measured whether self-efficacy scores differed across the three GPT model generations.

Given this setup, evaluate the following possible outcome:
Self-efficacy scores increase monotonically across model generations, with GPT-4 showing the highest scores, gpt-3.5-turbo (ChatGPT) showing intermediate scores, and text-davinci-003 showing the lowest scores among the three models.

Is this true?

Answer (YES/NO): YES